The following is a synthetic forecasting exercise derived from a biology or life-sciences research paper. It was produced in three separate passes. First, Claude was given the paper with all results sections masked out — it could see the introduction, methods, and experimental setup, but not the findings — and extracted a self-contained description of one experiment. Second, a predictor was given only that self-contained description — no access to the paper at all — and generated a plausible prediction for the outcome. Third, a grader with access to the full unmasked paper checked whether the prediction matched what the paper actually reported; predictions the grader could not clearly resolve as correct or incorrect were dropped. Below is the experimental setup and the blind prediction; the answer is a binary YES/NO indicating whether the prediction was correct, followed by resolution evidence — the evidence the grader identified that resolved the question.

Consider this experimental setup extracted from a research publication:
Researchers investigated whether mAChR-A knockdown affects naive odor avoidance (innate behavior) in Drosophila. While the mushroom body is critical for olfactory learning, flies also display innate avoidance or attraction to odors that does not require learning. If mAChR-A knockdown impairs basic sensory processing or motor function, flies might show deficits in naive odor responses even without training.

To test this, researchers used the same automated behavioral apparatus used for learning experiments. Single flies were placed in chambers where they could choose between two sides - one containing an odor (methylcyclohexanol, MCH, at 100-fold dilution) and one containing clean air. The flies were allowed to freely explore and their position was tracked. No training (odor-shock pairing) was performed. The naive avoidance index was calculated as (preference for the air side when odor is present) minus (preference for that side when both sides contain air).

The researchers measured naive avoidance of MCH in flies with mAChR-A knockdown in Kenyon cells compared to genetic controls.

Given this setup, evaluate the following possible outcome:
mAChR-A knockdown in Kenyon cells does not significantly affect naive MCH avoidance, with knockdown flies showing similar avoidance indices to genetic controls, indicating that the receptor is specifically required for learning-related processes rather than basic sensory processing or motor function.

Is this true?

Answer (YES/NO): YES